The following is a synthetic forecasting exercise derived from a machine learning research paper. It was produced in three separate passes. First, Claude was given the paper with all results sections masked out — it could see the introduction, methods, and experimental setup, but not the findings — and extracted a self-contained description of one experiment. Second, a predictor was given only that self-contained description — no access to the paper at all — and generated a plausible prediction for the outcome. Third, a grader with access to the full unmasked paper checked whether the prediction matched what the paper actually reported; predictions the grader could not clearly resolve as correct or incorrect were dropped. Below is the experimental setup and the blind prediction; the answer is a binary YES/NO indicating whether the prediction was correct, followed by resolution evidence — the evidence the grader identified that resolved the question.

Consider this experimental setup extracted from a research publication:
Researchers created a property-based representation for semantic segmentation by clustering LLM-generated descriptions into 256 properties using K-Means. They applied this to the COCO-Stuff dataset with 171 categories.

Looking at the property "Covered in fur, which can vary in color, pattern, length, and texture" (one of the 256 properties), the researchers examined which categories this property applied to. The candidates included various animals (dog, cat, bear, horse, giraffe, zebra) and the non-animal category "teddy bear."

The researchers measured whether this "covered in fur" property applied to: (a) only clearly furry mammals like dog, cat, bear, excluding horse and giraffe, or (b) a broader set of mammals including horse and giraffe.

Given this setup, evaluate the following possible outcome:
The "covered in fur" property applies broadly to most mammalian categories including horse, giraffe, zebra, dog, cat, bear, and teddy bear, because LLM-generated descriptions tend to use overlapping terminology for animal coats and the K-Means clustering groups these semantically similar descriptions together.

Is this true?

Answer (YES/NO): NO